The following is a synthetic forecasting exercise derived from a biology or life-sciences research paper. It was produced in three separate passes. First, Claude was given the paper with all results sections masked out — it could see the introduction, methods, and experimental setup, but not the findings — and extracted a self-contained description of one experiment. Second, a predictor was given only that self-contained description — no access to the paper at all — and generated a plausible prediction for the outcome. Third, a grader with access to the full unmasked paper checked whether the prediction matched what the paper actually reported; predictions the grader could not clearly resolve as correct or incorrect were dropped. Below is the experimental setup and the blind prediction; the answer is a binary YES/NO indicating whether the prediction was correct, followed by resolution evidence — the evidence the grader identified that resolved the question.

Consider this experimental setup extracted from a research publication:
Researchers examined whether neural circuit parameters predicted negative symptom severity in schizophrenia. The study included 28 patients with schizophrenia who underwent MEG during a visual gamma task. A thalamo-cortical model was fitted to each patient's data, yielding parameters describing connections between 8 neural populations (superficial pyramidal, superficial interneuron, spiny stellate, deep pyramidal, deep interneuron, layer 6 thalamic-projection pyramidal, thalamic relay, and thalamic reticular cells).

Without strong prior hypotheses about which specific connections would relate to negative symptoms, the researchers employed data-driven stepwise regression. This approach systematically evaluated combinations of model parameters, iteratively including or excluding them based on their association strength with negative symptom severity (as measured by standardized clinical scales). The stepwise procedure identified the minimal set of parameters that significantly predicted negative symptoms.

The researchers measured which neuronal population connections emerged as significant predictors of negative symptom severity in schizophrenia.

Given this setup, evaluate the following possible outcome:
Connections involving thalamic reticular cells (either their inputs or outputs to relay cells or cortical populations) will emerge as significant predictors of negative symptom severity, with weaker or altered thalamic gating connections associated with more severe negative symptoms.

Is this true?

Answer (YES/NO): NO